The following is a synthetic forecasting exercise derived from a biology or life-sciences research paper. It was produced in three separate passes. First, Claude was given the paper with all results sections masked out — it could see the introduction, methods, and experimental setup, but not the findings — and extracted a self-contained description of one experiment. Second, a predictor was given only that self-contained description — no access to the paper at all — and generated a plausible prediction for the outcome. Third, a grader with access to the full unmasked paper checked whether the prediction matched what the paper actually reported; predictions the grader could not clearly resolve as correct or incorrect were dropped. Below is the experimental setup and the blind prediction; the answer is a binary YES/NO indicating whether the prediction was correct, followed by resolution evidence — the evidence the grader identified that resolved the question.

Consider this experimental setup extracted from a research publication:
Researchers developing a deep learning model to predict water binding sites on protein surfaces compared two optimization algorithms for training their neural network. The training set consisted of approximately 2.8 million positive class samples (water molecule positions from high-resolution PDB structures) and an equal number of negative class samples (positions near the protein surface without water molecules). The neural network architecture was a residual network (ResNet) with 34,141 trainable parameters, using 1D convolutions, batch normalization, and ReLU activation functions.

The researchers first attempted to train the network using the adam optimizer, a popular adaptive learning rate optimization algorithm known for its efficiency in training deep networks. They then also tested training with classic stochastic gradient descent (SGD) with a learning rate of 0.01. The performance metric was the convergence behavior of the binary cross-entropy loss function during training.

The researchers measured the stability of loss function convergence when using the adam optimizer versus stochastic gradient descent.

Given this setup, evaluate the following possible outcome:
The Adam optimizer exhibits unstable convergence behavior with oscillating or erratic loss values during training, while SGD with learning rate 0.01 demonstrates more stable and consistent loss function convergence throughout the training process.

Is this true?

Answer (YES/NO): YES